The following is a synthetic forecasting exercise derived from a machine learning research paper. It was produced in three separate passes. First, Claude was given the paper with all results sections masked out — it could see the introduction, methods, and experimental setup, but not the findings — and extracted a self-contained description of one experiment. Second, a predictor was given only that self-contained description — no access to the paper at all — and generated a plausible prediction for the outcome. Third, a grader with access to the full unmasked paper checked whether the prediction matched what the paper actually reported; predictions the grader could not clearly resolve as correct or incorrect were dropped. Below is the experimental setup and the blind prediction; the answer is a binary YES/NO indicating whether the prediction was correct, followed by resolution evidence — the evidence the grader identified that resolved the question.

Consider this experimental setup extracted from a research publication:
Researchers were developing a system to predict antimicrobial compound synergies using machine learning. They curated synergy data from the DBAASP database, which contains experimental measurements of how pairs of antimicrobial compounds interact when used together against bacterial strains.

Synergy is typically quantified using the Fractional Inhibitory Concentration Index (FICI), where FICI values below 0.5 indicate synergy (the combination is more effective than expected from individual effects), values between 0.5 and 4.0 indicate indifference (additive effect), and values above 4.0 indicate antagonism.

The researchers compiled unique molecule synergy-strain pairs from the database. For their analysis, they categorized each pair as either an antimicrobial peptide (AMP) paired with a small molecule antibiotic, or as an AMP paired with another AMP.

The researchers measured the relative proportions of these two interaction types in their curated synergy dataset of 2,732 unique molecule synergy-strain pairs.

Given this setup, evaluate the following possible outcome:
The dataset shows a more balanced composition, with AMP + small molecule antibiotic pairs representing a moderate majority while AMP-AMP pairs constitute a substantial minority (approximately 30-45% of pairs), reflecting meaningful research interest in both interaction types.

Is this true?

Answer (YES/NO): NO